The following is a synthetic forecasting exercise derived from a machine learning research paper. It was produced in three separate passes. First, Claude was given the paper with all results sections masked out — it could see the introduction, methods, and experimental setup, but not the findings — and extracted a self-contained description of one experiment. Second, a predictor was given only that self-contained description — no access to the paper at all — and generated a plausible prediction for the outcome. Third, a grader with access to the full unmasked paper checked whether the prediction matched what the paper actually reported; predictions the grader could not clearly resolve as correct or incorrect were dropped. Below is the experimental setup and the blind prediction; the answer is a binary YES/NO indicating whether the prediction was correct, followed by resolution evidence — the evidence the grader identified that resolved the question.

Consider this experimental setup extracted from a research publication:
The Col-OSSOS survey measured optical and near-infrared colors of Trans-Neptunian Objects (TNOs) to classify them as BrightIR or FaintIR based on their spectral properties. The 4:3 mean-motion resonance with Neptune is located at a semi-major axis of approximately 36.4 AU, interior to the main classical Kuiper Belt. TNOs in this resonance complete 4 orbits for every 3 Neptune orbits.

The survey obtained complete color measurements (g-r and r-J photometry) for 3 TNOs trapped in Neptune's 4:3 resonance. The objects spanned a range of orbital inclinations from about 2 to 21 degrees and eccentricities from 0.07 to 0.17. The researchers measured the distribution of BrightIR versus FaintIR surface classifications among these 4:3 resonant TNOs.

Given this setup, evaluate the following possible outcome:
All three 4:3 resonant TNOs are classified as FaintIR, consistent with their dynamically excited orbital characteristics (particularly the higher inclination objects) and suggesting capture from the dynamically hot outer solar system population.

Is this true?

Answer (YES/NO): NO